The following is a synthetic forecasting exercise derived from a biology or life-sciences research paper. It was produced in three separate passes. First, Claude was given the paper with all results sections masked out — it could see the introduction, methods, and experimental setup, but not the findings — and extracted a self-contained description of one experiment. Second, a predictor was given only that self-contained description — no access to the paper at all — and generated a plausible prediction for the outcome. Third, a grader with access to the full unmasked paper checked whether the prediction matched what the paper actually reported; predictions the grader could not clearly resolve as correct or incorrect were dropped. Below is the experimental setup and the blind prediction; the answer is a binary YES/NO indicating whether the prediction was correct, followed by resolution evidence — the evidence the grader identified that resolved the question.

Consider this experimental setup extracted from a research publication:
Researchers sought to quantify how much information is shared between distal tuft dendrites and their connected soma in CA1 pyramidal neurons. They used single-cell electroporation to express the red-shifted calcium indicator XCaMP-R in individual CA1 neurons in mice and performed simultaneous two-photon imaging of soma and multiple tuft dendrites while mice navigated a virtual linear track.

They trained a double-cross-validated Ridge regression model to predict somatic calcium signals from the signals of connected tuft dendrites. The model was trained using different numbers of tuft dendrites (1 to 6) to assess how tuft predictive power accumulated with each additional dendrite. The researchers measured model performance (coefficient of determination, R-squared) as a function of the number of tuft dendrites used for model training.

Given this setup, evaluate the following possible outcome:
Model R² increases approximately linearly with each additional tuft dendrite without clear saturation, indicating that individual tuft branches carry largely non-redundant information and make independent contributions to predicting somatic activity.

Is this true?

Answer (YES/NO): NO